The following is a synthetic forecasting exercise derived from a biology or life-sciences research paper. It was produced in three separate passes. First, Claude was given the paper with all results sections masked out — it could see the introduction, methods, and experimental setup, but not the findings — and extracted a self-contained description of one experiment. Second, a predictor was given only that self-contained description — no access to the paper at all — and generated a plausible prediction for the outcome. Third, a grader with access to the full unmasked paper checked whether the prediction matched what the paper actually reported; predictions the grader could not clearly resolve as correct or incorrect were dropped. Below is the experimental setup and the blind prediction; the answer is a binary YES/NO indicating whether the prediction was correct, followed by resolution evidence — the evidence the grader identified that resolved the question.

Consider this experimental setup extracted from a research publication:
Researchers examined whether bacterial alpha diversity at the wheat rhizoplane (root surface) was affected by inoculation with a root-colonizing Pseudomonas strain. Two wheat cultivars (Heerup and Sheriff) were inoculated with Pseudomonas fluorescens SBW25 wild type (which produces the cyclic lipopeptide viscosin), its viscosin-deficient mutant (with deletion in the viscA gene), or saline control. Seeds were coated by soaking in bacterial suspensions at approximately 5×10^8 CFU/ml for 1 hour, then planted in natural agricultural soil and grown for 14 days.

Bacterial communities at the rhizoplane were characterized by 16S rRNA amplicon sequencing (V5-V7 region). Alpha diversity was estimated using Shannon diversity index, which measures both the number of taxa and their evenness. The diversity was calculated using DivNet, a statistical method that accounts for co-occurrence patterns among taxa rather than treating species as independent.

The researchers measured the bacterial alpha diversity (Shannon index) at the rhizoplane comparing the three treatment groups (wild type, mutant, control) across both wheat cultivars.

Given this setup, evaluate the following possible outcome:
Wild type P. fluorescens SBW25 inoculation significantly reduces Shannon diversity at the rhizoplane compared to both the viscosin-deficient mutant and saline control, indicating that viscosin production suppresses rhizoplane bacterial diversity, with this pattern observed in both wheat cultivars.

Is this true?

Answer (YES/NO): NO